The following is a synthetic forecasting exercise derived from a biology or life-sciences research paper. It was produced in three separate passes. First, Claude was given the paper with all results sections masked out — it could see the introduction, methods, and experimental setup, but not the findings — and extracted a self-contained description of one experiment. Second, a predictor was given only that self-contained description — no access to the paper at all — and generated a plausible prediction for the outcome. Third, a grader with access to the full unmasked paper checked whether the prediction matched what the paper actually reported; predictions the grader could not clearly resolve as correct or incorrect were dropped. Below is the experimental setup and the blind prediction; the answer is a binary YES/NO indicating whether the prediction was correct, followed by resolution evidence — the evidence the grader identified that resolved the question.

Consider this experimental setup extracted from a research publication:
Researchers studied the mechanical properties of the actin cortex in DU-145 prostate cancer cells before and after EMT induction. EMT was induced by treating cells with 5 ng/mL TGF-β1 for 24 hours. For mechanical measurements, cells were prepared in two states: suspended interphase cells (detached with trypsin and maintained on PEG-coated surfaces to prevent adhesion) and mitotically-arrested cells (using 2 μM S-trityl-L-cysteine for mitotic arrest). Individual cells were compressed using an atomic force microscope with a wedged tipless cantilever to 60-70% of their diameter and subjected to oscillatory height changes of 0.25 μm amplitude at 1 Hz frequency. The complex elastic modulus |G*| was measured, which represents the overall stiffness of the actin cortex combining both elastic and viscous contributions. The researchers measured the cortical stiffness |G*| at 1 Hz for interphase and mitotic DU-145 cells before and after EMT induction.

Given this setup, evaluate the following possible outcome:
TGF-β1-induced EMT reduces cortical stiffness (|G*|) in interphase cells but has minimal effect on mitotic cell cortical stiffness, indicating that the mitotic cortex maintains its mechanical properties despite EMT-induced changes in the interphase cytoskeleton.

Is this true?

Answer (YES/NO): NO